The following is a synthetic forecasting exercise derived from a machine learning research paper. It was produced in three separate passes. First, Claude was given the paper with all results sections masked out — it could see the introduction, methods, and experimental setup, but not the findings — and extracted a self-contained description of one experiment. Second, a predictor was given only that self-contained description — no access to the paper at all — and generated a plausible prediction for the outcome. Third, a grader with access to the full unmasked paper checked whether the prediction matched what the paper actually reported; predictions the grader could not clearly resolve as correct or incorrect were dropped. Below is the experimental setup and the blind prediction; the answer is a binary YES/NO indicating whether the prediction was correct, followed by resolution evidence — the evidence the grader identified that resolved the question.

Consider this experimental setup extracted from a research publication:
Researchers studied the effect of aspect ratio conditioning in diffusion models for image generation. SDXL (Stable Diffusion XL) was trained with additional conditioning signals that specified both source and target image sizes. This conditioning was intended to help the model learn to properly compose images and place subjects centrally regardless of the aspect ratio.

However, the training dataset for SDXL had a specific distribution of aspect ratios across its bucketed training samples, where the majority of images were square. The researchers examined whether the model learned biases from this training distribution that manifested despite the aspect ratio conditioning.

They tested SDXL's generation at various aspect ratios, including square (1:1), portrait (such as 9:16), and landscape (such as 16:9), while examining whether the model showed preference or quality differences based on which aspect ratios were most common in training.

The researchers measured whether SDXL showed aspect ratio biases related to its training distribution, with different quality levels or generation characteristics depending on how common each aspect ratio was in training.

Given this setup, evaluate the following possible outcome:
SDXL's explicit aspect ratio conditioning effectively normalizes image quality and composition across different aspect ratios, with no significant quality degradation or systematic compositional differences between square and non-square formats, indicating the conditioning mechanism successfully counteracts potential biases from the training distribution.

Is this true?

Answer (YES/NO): NO